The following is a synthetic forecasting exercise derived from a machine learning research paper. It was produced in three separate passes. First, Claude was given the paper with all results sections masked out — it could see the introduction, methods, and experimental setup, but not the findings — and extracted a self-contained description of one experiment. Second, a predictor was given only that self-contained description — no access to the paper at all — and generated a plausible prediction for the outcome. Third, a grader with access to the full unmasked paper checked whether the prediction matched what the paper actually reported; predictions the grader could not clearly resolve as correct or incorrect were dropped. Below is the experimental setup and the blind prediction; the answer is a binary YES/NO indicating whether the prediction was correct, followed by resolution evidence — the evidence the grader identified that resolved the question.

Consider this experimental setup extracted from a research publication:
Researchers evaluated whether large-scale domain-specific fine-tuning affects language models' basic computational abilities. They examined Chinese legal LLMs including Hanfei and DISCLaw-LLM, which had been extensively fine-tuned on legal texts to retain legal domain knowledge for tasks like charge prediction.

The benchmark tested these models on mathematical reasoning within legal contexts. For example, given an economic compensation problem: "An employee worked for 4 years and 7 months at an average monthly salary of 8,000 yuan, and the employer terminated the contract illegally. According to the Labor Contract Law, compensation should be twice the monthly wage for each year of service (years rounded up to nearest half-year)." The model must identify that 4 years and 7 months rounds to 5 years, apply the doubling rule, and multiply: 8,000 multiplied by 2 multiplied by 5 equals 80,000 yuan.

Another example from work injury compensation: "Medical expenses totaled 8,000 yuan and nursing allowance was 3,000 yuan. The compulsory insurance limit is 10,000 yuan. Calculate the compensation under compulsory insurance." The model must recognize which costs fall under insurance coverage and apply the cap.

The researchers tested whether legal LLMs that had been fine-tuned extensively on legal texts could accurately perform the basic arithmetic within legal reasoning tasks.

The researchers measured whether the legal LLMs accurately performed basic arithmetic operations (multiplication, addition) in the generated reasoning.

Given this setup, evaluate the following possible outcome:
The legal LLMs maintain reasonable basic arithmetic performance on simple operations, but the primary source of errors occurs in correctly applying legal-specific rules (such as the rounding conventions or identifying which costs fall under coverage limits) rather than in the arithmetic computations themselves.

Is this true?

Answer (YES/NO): NO